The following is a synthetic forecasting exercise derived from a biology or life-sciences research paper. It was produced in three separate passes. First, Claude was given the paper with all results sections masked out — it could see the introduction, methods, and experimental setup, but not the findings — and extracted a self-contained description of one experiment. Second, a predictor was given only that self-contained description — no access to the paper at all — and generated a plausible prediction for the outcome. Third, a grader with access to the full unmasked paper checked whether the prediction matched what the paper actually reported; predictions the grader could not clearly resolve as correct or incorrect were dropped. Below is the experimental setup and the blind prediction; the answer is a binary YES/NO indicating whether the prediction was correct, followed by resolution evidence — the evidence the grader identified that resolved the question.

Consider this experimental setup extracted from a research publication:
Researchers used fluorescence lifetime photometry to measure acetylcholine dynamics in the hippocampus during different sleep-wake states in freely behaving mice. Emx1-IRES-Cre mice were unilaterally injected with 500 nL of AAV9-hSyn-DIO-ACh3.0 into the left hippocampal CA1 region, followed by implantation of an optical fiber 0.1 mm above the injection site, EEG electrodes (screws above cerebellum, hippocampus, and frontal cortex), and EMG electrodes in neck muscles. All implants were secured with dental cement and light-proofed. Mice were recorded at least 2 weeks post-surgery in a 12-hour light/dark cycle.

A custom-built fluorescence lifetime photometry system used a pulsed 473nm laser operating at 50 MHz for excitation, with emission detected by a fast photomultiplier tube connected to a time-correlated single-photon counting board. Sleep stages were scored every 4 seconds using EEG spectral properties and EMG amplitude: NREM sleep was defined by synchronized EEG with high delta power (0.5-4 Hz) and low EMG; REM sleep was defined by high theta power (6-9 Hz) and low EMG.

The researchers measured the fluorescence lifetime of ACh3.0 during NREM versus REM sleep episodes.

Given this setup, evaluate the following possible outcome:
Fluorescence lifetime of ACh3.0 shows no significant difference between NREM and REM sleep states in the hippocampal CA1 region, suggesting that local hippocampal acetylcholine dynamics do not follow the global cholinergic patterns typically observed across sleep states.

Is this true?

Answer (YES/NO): NO